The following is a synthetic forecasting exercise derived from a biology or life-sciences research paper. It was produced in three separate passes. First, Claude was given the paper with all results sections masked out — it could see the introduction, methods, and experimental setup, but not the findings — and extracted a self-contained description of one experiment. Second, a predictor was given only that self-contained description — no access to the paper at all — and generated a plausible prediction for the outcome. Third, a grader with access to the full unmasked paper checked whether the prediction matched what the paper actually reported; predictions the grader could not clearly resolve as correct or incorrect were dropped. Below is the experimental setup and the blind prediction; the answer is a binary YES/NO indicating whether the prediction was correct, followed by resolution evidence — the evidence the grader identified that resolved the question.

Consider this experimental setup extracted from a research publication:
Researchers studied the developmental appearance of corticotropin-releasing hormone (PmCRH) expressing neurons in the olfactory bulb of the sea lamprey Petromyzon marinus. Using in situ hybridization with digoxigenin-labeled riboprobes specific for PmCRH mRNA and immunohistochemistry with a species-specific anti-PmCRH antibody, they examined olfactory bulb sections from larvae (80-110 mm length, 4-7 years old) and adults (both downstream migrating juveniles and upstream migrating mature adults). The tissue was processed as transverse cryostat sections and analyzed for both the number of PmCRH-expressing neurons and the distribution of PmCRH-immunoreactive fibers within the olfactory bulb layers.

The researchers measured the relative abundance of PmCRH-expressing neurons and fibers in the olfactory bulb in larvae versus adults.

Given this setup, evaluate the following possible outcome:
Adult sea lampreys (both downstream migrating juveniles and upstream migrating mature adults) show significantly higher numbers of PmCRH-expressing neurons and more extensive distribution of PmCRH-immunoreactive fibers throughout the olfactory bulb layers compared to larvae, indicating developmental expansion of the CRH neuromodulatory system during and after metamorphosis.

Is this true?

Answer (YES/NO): YES